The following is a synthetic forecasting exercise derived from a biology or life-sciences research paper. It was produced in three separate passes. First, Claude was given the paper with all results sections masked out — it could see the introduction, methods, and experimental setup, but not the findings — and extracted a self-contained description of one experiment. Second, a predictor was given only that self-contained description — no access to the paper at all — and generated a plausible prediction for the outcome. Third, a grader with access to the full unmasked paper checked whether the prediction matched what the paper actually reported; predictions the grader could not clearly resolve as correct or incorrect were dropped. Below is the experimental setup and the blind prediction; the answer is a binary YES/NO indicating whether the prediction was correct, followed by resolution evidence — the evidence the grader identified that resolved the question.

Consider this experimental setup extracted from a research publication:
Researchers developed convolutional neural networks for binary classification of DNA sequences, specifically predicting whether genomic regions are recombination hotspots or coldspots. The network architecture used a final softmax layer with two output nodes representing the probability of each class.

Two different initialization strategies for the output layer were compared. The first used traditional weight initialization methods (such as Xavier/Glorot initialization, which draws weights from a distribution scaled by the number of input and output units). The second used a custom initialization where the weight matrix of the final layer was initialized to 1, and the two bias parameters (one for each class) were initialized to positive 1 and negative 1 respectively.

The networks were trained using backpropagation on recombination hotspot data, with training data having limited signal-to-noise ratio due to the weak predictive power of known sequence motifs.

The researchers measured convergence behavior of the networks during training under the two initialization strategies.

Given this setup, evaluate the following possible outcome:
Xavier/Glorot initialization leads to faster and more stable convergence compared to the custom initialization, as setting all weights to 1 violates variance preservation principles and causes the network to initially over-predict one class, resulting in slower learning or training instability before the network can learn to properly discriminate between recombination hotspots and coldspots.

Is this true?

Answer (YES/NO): NO